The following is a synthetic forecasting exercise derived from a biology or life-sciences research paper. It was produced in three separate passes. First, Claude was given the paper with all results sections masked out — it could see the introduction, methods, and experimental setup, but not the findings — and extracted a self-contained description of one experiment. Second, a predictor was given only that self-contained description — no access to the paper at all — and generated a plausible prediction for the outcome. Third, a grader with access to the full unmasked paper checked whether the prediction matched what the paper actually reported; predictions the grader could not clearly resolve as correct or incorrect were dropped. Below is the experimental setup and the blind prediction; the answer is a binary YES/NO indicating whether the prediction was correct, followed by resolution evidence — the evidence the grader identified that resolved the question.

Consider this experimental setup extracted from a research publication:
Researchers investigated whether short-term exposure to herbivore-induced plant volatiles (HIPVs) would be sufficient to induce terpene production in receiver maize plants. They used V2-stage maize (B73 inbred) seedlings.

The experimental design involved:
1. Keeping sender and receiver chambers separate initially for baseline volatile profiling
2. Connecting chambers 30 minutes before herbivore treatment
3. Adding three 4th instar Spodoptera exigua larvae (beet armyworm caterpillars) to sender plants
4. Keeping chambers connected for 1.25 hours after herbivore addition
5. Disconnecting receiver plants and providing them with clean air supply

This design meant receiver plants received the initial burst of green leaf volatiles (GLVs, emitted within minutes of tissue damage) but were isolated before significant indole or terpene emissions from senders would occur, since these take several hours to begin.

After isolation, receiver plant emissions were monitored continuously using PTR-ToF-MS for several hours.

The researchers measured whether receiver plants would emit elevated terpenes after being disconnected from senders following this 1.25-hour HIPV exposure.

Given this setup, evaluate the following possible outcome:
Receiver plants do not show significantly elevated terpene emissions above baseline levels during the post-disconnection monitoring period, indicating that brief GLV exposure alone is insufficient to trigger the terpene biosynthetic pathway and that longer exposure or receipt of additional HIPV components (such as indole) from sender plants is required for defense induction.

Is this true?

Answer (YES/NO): NO